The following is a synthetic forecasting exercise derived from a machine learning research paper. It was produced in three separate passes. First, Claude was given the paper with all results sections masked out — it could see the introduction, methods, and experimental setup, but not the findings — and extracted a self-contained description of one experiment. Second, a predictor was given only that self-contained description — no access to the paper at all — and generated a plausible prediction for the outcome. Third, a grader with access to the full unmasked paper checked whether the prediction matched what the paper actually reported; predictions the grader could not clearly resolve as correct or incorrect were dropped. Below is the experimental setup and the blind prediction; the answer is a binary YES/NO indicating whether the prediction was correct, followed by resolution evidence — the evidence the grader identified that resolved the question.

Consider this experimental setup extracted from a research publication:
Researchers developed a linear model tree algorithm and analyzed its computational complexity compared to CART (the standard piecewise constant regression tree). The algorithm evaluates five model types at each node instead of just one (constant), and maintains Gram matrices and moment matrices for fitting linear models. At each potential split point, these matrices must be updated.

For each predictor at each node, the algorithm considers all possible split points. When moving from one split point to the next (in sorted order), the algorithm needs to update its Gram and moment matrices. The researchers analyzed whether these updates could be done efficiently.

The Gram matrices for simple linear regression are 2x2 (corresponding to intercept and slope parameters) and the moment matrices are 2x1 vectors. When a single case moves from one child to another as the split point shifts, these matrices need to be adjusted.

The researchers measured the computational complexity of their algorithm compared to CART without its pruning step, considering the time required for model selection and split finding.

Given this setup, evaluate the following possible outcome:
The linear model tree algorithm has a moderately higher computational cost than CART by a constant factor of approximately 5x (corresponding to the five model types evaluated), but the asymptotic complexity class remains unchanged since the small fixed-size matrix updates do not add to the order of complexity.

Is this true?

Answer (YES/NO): NO